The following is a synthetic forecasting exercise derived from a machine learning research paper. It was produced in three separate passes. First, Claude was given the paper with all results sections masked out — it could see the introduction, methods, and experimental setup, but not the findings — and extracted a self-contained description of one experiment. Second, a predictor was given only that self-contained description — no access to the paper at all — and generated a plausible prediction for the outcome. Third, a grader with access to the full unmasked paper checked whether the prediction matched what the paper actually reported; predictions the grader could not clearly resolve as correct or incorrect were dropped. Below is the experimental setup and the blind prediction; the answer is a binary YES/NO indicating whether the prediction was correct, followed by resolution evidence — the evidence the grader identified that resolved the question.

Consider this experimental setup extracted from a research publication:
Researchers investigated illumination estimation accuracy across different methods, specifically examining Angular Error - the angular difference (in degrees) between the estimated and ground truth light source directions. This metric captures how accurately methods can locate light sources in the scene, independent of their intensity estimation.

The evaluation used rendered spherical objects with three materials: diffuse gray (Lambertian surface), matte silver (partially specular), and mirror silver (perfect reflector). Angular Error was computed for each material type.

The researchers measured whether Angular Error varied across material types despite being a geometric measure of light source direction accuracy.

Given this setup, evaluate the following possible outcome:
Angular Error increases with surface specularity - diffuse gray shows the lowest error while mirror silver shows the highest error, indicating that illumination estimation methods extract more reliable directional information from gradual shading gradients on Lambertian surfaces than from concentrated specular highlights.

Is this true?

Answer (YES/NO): YES